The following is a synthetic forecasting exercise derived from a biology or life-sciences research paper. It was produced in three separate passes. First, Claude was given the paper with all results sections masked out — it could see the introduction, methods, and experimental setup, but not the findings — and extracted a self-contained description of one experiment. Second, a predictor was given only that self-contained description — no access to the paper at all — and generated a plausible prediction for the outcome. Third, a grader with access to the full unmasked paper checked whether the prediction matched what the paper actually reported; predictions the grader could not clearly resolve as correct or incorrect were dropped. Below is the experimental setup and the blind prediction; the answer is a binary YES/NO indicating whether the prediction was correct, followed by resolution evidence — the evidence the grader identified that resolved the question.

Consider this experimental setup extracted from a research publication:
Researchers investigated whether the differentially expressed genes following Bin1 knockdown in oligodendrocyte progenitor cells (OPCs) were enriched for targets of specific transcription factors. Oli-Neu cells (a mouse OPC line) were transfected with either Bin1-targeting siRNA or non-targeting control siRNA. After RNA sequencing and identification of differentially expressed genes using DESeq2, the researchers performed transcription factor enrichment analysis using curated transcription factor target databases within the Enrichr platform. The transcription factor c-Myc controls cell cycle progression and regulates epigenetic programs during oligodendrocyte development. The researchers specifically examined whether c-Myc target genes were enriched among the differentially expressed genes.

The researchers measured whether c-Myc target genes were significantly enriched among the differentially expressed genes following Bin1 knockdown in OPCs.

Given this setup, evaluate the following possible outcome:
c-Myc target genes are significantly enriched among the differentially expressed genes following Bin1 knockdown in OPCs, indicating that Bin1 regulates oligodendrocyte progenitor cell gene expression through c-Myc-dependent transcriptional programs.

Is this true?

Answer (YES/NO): YES